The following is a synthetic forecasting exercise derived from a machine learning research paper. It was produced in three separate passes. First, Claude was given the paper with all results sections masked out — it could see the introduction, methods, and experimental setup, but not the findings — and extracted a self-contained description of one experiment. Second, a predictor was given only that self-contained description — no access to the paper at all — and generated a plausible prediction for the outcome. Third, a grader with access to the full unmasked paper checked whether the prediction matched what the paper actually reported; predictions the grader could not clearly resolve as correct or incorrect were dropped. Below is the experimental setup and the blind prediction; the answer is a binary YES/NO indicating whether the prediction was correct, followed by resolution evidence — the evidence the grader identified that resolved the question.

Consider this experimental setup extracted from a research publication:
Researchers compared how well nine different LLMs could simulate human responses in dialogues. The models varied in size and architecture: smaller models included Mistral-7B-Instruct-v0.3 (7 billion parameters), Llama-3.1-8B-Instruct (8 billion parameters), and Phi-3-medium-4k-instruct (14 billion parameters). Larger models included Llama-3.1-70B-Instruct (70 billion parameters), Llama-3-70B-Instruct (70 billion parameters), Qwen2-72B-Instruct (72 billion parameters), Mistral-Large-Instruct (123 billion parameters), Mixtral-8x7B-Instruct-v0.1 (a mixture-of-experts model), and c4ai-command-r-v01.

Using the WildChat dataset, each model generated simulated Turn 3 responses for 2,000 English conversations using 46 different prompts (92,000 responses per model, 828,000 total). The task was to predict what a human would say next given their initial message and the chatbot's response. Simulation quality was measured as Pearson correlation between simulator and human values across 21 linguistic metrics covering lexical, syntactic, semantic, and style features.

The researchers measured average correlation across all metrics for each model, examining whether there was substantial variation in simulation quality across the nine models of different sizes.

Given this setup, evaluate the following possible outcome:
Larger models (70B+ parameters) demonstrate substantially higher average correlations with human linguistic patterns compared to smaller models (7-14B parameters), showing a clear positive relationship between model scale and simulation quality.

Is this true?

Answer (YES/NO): NO